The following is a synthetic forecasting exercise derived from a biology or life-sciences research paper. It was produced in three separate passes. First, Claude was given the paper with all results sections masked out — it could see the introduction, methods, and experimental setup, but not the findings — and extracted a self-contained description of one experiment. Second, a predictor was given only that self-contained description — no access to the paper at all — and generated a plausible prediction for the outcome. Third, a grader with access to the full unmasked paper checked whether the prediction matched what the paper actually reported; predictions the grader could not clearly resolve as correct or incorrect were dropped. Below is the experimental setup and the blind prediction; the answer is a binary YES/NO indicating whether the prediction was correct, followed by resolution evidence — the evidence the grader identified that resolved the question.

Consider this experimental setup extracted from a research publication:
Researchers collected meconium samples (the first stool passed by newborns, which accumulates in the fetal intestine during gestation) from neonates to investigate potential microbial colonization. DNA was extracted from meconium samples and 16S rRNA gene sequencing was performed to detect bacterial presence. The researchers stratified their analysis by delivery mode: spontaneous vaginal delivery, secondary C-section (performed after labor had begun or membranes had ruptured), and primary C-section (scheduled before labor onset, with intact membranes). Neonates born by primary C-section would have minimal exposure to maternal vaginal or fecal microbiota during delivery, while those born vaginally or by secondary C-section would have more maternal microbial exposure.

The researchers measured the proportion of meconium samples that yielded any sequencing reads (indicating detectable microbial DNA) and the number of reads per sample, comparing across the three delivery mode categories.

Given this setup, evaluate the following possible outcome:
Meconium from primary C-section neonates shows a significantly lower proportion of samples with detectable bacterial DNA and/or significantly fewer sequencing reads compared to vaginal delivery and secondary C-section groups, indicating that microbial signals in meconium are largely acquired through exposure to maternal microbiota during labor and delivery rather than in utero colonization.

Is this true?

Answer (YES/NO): YES